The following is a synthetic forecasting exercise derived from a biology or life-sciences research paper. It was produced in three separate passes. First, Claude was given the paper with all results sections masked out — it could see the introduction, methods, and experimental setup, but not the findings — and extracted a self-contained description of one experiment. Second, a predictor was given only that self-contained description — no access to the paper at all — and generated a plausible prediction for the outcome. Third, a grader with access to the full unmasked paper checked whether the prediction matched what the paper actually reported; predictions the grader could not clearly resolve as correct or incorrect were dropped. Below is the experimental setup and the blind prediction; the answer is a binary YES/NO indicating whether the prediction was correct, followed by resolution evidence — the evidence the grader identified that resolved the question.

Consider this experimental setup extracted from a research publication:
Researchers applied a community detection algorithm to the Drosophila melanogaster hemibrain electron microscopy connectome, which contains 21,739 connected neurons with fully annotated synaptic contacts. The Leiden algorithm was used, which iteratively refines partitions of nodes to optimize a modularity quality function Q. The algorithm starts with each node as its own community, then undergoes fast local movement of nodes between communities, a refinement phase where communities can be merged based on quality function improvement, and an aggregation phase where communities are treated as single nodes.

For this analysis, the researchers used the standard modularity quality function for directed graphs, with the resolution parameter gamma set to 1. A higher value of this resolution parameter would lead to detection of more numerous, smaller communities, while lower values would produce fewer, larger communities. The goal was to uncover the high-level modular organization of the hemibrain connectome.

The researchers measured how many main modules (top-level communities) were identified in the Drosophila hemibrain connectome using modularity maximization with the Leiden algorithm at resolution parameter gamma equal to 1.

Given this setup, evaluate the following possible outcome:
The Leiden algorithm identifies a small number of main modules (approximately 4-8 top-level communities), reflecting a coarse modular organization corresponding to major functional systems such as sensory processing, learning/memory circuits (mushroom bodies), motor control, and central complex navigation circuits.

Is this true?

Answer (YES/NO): YES